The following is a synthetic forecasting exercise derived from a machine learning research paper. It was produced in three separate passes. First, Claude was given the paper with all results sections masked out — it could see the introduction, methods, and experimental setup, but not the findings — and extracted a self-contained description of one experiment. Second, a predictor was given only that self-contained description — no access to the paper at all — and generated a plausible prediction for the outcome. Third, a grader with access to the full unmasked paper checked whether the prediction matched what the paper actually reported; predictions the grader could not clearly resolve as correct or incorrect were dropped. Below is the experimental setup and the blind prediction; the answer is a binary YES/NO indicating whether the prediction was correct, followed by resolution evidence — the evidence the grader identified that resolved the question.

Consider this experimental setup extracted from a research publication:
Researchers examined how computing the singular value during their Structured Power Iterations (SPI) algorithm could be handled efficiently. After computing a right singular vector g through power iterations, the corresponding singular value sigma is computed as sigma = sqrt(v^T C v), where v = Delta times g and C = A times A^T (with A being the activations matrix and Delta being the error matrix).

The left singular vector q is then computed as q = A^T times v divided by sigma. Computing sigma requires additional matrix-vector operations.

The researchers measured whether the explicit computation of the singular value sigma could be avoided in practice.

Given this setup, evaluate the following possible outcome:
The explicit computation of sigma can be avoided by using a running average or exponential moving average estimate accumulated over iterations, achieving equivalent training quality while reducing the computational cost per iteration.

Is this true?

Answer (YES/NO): NO